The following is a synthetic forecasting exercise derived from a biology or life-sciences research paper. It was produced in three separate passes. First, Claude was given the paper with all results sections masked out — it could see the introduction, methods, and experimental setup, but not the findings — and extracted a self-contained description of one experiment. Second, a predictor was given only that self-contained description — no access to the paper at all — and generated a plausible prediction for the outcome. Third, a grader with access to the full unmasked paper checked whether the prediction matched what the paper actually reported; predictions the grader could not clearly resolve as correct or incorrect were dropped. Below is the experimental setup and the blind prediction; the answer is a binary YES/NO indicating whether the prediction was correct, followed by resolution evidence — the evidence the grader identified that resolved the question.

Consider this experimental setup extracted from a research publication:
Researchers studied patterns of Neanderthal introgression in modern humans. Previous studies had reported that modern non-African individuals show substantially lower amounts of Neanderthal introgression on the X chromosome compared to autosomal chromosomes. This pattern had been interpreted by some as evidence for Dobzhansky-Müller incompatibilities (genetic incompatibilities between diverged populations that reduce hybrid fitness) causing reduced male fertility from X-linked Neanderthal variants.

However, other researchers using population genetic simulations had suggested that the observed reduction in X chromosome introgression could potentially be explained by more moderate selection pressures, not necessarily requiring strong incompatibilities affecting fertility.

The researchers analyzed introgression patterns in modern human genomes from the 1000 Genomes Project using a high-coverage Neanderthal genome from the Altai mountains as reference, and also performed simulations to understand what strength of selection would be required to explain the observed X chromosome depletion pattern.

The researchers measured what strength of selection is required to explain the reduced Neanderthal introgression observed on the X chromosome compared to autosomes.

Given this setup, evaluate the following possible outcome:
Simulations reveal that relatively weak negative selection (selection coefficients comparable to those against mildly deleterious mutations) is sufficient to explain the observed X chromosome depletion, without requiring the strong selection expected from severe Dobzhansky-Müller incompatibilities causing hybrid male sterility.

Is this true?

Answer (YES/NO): YES